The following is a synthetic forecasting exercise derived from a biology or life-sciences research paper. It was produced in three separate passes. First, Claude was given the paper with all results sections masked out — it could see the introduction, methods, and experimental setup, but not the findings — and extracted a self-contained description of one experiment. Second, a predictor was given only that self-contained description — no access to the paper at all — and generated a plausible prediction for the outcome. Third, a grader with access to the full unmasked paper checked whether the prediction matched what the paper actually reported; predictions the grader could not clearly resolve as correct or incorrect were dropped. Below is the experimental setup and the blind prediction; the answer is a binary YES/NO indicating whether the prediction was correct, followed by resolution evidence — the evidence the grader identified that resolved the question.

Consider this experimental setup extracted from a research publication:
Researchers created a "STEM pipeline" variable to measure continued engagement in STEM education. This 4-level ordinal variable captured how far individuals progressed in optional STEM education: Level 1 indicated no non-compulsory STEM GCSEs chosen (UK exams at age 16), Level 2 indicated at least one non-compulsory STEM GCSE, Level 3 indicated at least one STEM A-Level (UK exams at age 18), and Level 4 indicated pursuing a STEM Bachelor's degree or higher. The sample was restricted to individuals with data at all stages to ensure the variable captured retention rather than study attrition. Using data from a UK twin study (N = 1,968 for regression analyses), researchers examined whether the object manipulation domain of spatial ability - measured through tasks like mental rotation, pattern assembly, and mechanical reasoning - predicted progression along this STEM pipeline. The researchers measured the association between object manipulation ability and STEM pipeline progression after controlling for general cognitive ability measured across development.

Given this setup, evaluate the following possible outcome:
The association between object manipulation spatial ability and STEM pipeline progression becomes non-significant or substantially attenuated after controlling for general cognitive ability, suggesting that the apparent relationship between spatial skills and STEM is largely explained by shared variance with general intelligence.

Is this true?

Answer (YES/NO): NO